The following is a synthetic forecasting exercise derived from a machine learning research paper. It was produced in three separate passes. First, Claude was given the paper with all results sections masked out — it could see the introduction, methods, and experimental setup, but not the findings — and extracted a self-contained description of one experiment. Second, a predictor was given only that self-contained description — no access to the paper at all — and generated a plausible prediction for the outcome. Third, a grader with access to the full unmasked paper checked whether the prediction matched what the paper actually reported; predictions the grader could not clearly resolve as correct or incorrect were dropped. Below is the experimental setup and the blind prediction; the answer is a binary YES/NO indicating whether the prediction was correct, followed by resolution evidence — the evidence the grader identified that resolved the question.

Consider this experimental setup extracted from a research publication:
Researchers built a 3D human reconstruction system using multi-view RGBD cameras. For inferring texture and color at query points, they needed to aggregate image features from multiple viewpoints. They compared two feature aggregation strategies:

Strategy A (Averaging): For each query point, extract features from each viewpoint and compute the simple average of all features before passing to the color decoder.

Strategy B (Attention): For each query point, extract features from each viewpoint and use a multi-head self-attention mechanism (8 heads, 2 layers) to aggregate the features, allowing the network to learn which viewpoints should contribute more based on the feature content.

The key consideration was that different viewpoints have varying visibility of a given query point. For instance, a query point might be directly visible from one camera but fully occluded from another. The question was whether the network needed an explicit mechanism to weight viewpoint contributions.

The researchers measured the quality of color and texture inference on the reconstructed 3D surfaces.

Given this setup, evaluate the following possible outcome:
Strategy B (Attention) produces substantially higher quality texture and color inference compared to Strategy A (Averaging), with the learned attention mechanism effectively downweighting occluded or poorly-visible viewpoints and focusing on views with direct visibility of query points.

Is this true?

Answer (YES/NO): YES